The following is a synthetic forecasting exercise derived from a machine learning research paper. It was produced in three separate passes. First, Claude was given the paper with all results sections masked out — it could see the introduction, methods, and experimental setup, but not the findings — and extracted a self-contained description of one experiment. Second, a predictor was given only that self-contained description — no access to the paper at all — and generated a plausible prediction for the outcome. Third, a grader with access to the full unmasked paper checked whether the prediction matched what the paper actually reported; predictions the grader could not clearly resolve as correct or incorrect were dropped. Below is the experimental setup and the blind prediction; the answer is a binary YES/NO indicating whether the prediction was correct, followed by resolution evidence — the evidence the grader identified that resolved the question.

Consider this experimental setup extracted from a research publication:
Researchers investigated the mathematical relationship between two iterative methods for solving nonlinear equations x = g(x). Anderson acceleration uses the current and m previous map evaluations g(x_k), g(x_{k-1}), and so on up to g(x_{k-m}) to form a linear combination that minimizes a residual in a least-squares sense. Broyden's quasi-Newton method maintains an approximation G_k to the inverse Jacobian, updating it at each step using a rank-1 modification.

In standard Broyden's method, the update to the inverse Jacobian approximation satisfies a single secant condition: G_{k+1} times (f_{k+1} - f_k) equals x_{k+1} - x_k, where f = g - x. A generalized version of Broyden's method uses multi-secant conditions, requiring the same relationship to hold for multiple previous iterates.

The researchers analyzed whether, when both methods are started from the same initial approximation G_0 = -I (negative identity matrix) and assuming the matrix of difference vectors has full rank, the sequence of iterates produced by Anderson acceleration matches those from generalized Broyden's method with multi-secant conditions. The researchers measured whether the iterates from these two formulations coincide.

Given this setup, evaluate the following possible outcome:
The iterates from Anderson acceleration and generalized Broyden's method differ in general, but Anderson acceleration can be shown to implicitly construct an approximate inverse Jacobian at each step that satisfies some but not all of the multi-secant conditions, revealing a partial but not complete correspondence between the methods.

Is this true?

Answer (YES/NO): NO